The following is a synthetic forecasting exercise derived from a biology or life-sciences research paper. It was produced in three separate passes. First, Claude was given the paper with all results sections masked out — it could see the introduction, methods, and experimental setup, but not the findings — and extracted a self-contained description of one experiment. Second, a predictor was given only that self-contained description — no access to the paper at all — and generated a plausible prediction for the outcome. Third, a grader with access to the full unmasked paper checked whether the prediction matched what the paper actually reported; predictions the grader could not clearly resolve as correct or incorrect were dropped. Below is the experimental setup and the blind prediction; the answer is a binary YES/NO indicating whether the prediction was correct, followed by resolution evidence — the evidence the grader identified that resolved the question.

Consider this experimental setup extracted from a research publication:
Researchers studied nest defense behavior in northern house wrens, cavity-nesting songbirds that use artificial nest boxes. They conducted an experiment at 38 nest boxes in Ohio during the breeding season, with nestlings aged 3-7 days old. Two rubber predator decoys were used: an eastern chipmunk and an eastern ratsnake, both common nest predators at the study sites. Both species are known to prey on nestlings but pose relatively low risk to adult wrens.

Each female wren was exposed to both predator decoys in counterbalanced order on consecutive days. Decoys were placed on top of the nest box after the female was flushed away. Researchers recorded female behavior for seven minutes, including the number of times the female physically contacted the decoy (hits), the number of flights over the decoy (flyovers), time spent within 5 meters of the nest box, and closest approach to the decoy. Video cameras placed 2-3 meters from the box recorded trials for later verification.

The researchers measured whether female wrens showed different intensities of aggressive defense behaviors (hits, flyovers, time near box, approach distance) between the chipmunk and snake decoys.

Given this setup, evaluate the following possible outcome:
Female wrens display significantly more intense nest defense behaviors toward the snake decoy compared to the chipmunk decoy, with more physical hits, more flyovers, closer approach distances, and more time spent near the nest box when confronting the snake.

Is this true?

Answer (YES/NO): NO